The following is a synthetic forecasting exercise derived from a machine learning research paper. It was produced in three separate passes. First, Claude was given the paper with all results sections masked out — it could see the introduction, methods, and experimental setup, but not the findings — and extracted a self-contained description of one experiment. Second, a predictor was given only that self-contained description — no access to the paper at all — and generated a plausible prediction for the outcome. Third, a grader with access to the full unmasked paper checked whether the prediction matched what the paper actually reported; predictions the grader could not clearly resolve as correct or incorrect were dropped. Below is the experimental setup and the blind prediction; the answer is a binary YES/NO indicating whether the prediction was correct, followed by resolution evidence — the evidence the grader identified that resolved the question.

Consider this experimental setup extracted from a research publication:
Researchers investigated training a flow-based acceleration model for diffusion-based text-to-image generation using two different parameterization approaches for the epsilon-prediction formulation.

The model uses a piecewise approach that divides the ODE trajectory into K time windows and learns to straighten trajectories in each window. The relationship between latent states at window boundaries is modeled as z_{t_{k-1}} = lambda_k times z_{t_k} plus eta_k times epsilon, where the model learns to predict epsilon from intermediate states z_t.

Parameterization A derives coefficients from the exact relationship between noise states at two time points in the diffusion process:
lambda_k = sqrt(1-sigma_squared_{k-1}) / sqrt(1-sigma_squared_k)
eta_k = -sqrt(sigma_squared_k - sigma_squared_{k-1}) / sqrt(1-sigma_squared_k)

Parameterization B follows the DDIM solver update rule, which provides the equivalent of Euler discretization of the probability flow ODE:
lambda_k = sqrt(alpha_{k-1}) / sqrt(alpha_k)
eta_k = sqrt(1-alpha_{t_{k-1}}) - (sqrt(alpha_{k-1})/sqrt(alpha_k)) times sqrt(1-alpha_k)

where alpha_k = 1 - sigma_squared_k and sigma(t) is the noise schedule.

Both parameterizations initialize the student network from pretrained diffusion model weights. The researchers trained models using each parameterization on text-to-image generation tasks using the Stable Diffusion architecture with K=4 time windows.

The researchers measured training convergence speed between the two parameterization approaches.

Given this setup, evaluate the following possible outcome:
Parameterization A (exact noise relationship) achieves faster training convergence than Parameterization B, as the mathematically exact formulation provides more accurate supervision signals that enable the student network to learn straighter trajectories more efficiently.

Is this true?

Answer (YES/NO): NO